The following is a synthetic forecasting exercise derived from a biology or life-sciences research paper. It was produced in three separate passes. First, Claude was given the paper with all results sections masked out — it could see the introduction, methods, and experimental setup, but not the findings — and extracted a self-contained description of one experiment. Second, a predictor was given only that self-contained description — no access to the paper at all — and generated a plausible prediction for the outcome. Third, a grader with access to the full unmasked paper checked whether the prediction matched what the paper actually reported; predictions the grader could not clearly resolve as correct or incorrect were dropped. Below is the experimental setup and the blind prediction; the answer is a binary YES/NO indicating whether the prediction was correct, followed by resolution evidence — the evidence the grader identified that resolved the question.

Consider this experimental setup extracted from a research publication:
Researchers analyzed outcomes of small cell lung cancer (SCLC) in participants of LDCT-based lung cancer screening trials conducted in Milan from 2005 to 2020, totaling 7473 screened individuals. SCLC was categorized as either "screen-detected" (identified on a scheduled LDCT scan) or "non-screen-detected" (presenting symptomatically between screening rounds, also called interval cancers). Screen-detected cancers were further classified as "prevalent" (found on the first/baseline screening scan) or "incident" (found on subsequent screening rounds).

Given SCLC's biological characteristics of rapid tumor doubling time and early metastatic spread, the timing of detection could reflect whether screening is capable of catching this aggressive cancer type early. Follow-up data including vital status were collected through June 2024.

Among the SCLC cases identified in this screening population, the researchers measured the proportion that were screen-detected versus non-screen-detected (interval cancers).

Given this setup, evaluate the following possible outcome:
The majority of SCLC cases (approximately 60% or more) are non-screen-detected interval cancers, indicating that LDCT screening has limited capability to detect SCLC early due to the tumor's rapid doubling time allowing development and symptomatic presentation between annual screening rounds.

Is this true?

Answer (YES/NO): NO